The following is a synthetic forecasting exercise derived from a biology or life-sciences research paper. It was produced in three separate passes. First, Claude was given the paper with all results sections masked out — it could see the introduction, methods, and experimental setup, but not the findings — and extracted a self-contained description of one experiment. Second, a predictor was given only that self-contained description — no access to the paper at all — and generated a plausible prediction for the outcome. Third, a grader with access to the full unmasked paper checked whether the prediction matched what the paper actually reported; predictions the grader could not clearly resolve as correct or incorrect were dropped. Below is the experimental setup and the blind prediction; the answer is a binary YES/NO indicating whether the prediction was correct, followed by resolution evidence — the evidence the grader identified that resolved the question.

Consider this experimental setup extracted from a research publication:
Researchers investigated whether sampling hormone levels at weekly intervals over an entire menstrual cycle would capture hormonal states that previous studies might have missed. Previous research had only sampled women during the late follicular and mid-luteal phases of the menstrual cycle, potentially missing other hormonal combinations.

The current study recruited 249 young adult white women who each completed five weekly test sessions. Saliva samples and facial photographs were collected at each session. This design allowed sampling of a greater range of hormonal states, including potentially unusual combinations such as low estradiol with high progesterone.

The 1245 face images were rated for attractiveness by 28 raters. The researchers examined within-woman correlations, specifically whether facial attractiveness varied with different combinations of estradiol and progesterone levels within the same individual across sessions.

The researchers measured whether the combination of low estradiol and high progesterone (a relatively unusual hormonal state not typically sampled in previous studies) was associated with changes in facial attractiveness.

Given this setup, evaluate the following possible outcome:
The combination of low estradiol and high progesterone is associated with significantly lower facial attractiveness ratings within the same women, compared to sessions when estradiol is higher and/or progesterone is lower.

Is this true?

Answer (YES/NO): NO